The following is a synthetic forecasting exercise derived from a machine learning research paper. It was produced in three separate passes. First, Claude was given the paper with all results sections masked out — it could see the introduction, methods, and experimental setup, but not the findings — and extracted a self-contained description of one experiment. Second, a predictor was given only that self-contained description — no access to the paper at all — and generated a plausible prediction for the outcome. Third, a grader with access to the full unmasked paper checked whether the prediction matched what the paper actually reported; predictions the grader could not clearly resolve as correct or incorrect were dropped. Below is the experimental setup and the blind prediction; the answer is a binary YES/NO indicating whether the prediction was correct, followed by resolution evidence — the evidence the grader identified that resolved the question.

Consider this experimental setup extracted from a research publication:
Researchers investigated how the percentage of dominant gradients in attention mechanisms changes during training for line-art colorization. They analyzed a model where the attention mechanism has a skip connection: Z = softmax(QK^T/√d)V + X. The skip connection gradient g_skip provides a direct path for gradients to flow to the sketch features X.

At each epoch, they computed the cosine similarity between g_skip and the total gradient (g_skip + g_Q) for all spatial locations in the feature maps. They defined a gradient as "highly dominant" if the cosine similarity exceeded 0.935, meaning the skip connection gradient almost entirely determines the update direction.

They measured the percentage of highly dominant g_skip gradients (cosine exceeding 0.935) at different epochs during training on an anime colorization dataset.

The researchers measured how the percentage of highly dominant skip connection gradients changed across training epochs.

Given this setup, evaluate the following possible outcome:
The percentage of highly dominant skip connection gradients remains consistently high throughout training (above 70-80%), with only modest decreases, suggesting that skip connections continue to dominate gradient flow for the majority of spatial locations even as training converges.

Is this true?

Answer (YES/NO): NO